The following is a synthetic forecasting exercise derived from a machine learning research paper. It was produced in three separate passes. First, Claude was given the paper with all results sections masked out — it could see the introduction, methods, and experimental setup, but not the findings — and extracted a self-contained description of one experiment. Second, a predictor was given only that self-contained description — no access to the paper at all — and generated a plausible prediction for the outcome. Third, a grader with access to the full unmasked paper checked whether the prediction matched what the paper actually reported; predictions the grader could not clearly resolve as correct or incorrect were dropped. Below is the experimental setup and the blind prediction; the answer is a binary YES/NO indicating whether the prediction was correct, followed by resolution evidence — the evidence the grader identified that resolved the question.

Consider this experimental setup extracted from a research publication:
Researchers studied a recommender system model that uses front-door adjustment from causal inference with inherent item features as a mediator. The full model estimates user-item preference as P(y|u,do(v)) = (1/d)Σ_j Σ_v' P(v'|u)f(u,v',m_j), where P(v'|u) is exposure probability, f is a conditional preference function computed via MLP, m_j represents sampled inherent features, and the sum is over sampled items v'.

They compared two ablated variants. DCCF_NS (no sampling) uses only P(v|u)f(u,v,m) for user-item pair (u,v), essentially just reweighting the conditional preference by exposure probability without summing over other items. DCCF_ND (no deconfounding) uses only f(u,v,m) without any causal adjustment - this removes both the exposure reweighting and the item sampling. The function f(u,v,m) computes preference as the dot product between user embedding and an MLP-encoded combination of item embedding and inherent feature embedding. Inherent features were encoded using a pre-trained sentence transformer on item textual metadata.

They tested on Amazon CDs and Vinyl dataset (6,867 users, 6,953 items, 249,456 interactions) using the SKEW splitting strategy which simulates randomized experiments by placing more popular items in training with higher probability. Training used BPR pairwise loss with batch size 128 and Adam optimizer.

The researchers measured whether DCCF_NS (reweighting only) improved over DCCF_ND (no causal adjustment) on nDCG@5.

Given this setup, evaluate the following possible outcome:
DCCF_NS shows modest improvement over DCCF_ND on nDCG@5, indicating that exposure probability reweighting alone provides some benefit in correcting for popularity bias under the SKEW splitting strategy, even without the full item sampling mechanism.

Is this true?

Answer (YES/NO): YES